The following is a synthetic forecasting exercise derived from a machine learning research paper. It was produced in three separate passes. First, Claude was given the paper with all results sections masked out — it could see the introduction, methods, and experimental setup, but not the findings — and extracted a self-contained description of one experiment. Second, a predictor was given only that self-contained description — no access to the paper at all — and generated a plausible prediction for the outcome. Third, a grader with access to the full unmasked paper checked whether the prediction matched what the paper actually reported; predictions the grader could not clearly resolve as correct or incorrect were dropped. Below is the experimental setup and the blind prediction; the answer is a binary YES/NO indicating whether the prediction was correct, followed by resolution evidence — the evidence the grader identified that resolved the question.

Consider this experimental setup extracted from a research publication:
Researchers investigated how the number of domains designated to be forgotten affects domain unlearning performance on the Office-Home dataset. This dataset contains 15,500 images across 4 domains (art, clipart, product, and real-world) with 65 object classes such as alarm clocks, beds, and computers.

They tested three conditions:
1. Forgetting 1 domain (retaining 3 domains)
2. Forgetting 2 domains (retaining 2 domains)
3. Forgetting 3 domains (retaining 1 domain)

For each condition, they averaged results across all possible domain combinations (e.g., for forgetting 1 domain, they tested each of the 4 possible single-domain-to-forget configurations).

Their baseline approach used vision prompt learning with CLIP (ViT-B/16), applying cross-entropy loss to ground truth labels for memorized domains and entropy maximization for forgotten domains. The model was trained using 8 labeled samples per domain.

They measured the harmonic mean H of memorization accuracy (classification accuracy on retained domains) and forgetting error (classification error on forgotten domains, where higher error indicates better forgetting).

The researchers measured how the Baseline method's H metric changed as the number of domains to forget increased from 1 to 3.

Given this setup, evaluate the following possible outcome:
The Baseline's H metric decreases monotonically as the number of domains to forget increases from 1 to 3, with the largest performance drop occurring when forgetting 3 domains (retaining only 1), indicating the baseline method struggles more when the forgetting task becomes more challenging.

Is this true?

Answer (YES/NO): NO